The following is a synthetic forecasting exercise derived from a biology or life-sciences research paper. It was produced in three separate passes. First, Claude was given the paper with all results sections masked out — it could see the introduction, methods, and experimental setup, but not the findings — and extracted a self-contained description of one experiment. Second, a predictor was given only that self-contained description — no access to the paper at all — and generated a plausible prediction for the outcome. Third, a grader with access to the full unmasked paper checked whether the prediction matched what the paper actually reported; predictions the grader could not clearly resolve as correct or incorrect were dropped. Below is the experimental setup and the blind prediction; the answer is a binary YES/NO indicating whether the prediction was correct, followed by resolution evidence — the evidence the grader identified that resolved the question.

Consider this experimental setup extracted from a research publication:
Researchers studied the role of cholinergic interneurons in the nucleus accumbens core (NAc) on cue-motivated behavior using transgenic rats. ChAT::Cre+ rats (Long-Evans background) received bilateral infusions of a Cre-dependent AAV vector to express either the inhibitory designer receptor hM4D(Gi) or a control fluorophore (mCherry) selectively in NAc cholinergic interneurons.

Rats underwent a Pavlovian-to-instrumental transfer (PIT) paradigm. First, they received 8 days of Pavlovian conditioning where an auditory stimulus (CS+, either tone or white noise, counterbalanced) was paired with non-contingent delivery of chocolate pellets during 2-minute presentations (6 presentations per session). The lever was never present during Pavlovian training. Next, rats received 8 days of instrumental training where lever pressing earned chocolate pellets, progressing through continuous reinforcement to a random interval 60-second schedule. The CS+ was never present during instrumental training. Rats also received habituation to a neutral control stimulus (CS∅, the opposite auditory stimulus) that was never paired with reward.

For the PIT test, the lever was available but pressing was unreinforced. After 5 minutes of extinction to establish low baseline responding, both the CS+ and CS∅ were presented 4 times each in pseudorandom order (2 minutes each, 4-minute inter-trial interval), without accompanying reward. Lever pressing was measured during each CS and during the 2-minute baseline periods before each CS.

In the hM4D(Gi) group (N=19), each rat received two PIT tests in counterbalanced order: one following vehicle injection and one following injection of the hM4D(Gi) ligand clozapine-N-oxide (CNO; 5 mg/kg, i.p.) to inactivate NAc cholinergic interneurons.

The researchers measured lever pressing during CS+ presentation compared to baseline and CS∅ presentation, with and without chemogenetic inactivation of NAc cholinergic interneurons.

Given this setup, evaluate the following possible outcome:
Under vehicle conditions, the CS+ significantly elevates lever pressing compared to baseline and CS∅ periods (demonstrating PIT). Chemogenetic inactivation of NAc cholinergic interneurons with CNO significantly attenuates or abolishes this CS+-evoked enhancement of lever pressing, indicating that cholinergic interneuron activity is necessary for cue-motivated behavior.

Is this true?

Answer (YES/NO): NO